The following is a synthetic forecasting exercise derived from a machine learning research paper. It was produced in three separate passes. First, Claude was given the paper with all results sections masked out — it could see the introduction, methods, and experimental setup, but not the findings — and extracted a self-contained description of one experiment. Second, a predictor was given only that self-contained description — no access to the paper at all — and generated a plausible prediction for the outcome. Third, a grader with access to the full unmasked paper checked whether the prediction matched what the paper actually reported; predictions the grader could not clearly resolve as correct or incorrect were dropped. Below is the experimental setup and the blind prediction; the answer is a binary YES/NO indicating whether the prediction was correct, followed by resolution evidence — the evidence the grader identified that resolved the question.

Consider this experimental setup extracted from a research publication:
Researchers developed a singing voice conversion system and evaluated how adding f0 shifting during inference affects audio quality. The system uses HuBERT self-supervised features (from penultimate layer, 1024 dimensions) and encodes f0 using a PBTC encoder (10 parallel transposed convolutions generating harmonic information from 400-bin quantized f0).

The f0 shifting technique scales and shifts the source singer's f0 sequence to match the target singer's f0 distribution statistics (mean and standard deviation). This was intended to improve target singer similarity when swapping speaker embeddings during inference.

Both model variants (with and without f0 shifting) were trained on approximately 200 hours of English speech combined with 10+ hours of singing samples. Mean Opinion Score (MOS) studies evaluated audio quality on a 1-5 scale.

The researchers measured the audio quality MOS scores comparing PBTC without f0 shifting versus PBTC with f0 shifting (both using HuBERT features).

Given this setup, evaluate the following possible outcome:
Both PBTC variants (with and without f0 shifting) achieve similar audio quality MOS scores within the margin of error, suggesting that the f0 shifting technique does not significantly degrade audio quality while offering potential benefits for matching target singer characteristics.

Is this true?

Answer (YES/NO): YES